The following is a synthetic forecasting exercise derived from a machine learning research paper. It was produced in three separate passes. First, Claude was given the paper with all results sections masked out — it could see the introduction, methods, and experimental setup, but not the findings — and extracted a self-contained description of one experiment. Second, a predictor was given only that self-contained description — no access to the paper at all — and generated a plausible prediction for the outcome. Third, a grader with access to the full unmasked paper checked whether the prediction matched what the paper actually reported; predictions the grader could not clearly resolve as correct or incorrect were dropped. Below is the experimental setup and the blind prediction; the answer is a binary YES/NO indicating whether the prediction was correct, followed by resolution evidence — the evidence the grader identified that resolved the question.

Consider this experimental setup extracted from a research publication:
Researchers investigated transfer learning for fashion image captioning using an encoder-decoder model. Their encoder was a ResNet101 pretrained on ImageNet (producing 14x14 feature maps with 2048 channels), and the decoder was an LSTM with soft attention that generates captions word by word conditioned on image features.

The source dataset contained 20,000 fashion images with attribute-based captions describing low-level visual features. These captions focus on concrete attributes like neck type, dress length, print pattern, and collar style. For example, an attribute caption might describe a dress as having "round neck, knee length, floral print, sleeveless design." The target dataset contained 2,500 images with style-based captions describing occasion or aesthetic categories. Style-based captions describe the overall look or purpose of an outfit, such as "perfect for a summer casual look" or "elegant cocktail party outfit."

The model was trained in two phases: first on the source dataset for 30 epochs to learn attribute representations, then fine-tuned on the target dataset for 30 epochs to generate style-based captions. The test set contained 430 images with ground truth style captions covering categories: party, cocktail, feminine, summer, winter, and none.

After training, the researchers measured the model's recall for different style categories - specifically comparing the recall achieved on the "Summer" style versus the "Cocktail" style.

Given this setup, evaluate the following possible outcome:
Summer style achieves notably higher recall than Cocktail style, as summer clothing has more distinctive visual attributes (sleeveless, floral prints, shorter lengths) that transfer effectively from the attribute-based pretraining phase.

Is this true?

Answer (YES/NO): NO